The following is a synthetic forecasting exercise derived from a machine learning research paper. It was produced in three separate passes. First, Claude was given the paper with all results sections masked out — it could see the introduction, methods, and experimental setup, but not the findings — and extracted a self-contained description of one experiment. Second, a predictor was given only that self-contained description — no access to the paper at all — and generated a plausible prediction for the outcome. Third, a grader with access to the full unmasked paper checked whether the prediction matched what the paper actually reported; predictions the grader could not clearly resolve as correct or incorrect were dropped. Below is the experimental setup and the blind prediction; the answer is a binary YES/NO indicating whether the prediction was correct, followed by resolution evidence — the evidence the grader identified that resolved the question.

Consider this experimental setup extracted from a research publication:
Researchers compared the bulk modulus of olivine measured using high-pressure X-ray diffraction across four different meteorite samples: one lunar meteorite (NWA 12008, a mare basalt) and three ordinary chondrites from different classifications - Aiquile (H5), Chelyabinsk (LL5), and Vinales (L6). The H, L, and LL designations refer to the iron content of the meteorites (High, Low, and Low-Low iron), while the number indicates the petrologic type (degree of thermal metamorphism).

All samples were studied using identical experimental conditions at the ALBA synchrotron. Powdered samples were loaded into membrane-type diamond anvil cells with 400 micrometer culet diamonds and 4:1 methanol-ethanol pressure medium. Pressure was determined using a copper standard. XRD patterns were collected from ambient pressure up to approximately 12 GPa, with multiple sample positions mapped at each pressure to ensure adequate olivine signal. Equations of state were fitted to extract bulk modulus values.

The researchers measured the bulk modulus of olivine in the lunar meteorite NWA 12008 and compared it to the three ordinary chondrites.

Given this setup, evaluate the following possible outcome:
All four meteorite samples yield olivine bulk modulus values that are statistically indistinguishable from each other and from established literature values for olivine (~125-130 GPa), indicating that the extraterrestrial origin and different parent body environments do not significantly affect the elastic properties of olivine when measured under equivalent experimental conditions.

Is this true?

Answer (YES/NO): NO